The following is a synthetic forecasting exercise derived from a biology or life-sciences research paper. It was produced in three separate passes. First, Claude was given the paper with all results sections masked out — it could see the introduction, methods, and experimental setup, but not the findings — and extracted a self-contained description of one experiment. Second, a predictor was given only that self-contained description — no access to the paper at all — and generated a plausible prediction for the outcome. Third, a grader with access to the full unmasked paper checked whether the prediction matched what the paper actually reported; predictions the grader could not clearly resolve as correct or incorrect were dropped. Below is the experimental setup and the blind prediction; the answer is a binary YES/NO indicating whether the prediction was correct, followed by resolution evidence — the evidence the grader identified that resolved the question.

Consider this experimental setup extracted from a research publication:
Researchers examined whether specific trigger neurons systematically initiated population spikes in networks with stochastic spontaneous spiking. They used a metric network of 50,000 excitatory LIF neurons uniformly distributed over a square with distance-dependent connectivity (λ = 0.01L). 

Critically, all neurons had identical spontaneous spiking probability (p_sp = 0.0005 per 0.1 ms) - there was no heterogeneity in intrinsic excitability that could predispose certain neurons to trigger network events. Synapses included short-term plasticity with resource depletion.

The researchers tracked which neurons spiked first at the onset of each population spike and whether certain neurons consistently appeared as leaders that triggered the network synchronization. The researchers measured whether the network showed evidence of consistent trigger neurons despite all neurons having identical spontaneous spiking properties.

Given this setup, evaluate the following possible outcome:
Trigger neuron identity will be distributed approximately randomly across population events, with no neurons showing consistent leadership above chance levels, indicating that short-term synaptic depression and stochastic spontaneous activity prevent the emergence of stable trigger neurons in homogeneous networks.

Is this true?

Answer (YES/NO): YES